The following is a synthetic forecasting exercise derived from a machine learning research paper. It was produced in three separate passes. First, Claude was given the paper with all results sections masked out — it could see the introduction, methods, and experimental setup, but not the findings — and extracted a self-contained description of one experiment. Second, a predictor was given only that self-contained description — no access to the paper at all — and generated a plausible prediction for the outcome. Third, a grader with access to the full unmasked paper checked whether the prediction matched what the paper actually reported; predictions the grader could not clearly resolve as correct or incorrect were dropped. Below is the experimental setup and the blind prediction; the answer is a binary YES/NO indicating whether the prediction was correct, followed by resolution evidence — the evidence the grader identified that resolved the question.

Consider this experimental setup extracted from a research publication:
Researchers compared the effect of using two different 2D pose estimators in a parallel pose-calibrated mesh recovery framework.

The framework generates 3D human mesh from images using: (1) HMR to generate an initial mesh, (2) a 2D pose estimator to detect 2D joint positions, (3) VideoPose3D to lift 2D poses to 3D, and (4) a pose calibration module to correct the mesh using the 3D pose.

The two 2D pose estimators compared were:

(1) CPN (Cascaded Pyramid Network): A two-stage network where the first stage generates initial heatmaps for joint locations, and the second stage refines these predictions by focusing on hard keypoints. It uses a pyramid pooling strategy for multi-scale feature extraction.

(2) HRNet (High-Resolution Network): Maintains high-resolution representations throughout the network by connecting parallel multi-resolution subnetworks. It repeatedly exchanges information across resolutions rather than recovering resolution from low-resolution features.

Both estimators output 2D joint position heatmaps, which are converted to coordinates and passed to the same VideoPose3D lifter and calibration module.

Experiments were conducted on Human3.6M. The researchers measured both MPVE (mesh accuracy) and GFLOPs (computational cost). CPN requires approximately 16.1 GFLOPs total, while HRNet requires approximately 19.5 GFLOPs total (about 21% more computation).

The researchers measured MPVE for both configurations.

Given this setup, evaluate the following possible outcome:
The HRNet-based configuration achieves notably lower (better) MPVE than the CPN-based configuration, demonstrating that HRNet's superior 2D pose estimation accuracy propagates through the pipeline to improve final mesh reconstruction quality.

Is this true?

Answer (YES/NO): NO